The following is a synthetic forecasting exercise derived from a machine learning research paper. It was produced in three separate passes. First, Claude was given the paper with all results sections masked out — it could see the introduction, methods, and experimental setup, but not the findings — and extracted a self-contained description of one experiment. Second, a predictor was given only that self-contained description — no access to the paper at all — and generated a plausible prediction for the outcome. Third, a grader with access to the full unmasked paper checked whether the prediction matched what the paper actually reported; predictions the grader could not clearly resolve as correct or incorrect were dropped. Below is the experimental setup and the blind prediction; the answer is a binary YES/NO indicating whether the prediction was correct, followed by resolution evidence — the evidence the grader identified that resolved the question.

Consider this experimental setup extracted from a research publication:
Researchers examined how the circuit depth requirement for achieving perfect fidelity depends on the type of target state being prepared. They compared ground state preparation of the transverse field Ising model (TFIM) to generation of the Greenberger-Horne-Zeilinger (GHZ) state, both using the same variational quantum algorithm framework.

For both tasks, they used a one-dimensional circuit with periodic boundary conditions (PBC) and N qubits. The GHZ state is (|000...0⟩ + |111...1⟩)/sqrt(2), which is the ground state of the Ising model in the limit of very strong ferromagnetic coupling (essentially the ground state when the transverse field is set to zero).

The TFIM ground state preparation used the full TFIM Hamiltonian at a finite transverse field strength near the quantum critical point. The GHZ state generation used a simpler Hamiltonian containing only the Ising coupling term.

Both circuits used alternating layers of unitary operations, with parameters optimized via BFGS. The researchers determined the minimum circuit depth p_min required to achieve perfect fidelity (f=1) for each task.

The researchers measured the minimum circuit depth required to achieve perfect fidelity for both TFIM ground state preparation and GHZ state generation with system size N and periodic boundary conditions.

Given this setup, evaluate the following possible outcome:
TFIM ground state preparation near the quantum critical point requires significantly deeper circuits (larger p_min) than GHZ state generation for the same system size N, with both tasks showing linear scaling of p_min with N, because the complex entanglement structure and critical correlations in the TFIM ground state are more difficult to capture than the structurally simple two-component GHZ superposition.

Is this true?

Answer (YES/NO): NO